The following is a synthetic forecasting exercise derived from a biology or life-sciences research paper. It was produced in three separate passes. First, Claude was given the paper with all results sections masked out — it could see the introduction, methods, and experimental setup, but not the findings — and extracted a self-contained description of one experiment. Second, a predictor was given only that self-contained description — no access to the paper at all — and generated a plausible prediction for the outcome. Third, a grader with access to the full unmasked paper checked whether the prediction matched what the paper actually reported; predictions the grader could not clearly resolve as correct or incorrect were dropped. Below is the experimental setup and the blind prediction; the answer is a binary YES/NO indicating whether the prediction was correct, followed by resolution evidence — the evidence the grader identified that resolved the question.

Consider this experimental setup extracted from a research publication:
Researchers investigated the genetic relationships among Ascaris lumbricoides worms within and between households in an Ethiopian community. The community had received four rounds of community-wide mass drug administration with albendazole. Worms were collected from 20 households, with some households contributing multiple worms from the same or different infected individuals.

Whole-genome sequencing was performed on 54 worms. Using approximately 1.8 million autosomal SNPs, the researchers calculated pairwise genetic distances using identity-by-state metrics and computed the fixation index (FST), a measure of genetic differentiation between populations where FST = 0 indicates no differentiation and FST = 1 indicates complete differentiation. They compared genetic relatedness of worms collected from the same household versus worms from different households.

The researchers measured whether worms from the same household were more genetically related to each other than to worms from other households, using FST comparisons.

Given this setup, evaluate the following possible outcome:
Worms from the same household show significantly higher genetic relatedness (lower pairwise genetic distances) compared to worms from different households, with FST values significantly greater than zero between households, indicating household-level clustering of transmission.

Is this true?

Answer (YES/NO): NO